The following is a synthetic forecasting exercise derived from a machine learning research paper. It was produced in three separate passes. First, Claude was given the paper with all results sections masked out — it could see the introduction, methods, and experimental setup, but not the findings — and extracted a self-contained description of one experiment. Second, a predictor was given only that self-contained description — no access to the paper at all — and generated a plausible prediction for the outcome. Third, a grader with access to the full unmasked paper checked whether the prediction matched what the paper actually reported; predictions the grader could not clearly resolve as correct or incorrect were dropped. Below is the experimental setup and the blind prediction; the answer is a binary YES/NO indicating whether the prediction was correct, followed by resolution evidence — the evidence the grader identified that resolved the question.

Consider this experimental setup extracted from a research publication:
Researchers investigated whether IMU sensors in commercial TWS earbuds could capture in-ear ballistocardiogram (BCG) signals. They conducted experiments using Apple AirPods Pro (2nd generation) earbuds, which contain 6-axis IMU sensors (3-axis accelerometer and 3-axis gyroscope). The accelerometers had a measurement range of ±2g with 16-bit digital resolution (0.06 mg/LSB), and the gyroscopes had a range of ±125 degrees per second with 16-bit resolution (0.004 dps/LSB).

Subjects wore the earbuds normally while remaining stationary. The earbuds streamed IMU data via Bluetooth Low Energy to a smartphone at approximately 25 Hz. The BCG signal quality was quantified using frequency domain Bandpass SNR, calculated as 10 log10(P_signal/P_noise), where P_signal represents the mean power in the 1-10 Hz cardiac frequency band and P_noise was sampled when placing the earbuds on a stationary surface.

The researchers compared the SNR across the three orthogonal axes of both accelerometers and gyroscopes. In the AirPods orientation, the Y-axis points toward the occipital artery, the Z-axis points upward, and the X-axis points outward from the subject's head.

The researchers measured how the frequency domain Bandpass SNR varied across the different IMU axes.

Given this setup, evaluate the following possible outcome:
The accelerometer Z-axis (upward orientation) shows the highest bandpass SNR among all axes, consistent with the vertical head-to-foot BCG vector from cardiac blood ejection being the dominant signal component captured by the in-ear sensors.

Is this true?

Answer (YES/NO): NO